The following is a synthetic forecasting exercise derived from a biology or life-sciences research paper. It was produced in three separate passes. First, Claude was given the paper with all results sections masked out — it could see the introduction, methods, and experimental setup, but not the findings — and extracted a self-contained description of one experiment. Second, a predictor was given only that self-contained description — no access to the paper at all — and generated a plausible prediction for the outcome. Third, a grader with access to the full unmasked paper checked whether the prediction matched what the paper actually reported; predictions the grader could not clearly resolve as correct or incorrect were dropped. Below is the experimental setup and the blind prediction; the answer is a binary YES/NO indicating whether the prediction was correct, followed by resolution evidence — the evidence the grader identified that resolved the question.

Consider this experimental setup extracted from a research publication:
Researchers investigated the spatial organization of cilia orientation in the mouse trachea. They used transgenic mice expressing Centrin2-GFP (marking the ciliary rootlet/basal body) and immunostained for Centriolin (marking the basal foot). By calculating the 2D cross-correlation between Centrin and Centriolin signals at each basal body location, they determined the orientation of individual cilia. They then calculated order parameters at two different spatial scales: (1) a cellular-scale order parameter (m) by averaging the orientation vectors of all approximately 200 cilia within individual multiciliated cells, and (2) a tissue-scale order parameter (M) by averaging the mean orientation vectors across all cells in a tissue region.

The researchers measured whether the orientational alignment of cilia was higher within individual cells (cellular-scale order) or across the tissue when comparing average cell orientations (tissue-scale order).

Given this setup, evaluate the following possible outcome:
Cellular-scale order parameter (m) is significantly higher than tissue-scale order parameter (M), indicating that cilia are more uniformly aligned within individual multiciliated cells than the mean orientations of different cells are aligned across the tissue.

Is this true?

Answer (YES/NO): NO